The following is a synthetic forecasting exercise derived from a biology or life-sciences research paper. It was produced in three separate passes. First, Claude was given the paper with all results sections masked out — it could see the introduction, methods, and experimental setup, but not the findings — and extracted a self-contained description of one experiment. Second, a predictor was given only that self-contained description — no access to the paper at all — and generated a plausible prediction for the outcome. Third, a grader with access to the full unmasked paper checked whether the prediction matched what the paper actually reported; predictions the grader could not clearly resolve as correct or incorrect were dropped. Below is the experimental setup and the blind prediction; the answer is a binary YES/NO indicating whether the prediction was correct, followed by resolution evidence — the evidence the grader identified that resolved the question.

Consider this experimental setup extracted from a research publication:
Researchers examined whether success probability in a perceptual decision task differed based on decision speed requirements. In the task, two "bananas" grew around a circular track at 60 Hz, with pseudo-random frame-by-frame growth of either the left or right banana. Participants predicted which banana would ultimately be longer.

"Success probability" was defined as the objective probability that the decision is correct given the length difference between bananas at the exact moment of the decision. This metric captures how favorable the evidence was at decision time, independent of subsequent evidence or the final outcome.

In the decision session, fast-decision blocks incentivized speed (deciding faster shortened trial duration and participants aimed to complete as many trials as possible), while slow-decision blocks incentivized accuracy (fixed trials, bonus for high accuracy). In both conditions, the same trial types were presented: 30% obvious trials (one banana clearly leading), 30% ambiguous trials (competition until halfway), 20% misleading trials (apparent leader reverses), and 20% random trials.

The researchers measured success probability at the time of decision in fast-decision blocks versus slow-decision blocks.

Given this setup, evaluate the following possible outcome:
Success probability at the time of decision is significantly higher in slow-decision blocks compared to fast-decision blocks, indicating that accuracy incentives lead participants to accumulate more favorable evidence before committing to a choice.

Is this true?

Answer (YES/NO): YES